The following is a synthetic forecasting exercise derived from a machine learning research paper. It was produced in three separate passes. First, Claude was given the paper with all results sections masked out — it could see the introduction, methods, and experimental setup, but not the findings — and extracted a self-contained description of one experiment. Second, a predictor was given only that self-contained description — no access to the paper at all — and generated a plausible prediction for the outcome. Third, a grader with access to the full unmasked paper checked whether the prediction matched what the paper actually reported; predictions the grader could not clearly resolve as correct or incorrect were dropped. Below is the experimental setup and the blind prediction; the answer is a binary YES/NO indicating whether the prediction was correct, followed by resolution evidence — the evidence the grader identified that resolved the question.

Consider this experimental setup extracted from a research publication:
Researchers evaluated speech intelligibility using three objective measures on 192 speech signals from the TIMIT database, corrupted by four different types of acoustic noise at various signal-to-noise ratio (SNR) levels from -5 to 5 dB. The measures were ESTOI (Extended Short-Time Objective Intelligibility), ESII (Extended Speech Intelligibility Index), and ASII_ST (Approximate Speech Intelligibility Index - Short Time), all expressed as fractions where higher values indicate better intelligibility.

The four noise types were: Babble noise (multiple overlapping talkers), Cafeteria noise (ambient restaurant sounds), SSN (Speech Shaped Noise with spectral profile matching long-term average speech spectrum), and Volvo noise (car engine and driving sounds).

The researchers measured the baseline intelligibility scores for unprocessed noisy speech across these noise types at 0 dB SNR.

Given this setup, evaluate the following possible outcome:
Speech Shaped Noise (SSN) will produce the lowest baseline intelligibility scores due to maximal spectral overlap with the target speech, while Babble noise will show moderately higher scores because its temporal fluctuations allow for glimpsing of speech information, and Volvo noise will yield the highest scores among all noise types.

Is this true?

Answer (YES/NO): NO